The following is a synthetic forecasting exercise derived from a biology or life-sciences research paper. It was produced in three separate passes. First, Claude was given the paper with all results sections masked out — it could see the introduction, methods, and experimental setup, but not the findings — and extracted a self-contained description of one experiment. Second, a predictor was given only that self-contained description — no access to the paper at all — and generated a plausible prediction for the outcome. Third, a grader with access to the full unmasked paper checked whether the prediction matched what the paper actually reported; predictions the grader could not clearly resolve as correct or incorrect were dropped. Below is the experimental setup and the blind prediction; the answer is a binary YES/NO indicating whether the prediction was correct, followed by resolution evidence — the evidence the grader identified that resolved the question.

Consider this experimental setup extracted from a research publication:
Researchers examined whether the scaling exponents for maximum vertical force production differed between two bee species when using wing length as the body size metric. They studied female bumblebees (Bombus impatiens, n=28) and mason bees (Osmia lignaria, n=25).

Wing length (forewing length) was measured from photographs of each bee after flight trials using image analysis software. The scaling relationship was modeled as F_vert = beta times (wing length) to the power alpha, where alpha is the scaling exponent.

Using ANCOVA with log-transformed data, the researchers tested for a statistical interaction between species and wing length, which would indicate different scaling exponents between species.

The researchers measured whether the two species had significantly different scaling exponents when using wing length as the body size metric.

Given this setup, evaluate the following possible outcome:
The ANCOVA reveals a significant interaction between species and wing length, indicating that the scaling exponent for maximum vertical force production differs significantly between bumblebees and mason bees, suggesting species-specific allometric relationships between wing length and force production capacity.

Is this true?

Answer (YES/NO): NO